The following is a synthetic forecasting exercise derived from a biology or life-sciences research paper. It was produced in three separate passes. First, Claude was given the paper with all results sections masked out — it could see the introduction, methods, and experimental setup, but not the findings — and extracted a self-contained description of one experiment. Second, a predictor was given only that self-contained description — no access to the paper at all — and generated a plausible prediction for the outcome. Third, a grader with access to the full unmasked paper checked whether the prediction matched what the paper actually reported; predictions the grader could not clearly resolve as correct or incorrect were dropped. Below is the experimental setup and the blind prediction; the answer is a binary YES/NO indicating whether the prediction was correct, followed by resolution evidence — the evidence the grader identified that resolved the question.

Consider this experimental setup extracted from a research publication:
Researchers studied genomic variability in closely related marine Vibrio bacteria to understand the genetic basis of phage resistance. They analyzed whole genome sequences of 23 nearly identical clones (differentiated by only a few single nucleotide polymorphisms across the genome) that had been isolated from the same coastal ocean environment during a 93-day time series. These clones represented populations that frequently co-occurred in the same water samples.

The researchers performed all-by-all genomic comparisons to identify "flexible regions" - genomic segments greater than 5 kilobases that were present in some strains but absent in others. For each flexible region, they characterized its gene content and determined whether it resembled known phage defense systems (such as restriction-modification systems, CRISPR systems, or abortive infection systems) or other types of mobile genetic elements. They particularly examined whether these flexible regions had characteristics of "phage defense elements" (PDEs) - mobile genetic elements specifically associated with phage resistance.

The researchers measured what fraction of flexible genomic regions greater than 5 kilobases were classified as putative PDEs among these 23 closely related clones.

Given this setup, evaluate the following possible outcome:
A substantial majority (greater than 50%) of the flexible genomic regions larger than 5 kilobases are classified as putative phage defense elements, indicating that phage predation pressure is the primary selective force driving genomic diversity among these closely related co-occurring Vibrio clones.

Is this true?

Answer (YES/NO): YES